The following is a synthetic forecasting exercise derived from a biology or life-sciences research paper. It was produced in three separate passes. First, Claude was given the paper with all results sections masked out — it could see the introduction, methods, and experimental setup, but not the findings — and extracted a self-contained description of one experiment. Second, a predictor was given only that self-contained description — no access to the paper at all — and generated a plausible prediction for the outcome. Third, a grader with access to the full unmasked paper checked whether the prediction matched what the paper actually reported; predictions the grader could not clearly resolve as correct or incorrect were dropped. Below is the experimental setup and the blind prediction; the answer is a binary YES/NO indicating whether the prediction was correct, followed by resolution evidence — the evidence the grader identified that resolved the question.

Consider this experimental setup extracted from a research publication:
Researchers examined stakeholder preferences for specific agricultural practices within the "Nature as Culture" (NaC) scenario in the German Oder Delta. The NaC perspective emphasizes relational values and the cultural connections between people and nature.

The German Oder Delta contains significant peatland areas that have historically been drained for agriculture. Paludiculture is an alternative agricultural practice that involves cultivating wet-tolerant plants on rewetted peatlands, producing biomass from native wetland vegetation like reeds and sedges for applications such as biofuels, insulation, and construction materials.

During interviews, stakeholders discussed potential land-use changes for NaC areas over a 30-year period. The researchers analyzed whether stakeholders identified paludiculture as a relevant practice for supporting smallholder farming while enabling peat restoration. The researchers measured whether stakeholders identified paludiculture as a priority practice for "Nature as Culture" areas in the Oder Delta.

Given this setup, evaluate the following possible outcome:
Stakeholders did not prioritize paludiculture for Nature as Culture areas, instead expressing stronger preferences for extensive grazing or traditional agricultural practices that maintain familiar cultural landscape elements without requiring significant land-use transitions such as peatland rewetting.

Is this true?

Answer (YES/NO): NO